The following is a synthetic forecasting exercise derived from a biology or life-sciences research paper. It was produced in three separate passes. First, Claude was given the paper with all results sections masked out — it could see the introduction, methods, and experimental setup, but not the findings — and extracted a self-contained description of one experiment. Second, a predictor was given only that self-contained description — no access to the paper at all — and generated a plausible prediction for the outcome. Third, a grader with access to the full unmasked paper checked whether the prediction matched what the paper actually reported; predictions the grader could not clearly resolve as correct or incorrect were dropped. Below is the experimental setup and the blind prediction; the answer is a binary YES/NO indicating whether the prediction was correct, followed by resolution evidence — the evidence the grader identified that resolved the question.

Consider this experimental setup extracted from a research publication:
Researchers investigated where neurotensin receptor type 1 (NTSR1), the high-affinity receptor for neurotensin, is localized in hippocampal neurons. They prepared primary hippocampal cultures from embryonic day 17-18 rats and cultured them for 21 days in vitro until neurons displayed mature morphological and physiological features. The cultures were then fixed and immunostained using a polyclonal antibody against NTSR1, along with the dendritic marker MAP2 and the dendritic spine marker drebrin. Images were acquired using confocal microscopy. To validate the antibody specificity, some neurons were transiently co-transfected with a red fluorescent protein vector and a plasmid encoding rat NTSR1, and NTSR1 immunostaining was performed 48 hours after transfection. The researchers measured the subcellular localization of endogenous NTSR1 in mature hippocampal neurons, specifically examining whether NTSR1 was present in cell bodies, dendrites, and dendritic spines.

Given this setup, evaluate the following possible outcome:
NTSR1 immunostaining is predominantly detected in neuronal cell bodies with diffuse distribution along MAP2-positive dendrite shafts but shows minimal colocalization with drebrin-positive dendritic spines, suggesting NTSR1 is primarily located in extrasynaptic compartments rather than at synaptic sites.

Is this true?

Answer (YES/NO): NO